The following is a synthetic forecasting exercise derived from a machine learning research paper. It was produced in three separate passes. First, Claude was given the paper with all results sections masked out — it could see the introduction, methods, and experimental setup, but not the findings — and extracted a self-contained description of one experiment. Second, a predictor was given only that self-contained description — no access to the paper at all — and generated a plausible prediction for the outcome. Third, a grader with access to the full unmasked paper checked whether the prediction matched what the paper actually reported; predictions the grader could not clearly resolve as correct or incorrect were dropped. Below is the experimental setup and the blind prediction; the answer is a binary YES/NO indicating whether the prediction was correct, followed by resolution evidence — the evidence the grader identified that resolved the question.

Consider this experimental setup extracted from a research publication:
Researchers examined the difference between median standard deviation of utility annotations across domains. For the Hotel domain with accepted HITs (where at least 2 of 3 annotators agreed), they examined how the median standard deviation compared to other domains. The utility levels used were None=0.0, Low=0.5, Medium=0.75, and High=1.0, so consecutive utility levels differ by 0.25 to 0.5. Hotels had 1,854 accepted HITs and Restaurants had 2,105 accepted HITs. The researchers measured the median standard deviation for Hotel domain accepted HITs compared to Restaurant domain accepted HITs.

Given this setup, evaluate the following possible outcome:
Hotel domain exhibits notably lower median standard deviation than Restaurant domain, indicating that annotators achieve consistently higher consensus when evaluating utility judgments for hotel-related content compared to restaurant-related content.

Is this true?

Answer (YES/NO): NO